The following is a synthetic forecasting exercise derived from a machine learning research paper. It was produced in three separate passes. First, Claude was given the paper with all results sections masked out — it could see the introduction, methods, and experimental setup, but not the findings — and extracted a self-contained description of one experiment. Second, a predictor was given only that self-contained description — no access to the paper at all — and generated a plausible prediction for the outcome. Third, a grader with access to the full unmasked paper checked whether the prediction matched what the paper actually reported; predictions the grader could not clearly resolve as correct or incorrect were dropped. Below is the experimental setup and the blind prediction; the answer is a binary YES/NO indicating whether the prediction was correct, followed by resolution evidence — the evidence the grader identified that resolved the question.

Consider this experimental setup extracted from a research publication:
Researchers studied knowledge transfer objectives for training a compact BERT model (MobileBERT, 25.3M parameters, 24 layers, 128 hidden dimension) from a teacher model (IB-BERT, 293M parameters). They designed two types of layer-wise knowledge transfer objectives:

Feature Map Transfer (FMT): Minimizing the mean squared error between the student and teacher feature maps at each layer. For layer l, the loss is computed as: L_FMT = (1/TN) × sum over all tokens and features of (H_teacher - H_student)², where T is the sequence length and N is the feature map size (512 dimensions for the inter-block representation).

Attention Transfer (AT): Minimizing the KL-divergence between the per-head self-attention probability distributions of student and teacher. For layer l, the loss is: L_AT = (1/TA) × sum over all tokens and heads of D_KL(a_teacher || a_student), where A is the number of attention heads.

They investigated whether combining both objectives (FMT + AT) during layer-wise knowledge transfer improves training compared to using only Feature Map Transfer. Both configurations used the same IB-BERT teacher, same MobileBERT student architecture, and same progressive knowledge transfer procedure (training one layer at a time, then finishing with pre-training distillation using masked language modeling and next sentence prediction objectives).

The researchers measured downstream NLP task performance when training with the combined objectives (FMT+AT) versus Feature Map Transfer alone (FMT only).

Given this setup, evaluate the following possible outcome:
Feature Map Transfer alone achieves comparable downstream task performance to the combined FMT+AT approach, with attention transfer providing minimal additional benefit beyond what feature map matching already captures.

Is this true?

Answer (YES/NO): NO